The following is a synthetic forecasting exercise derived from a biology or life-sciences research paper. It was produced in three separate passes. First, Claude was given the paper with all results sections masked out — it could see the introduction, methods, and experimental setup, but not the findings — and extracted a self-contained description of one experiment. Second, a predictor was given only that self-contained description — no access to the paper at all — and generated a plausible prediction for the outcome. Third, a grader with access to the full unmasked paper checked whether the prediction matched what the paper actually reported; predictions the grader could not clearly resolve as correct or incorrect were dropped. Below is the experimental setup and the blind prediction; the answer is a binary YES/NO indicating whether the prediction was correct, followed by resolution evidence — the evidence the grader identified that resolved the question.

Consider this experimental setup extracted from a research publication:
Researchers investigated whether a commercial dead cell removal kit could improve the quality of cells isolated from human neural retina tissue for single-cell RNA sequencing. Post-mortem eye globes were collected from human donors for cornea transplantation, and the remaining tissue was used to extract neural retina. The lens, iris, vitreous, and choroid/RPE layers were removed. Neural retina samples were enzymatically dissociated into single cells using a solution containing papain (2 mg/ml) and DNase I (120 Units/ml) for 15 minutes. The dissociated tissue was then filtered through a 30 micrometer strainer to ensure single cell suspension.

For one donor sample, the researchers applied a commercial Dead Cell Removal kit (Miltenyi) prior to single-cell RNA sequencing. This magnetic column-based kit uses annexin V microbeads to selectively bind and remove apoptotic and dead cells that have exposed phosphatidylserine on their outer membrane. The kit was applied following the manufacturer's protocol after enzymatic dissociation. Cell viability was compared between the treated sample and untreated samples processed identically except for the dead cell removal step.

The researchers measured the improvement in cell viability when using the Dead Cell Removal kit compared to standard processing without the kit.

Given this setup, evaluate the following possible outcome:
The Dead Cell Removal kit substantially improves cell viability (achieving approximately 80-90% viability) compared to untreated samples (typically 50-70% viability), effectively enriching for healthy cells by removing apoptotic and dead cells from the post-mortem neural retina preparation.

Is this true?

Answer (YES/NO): NO